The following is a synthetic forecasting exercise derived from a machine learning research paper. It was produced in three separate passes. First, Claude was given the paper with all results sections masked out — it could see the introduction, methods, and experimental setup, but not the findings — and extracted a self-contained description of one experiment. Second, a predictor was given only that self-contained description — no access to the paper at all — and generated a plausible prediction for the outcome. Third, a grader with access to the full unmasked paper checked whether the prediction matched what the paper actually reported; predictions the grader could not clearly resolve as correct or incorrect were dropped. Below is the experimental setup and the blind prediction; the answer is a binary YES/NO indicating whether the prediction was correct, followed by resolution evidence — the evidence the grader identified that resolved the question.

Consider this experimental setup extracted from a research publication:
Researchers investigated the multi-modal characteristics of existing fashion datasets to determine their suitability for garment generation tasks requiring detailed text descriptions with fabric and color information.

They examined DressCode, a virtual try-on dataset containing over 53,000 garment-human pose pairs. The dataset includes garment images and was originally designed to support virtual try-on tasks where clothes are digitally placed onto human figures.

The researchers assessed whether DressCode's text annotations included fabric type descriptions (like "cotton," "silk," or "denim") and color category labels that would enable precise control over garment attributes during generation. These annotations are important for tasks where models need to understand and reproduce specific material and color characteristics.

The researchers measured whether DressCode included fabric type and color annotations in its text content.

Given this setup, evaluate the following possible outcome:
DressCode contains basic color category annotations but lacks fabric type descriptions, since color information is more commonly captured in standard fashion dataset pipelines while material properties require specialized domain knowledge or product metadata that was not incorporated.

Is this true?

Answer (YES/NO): NO